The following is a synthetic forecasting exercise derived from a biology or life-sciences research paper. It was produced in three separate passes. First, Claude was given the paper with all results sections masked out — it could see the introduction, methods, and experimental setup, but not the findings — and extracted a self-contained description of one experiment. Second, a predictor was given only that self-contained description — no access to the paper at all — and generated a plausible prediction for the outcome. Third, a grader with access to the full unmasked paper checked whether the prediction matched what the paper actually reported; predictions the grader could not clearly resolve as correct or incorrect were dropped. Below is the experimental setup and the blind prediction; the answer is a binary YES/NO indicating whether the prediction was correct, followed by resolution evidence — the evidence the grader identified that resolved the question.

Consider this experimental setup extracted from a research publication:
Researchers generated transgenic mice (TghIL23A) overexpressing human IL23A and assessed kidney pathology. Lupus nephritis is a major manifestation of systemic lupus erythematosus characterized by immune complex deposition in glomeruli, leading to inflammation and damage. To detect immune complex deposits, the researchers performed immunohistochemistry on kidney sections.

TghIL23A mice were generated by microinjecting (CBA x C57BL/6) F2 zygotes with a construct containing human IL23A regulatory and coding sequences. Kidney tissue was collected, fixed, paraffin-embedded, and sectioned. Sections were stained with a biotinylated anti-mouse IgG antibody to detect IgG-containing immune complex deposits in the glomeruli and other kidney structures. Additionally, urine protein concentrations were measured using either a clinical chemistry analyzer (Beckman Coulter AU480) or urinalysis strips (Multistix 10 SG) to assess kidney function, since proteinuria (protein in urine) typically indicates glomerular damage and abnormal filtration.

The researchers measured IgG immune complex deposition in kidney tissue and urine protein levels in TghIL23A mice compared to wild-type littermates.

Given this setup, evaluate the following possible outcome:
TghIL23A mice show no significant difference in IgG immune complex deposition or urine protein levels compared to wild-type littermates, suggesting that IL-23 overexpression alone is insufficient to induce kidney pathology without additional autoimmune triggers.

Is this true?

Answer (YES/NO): NO